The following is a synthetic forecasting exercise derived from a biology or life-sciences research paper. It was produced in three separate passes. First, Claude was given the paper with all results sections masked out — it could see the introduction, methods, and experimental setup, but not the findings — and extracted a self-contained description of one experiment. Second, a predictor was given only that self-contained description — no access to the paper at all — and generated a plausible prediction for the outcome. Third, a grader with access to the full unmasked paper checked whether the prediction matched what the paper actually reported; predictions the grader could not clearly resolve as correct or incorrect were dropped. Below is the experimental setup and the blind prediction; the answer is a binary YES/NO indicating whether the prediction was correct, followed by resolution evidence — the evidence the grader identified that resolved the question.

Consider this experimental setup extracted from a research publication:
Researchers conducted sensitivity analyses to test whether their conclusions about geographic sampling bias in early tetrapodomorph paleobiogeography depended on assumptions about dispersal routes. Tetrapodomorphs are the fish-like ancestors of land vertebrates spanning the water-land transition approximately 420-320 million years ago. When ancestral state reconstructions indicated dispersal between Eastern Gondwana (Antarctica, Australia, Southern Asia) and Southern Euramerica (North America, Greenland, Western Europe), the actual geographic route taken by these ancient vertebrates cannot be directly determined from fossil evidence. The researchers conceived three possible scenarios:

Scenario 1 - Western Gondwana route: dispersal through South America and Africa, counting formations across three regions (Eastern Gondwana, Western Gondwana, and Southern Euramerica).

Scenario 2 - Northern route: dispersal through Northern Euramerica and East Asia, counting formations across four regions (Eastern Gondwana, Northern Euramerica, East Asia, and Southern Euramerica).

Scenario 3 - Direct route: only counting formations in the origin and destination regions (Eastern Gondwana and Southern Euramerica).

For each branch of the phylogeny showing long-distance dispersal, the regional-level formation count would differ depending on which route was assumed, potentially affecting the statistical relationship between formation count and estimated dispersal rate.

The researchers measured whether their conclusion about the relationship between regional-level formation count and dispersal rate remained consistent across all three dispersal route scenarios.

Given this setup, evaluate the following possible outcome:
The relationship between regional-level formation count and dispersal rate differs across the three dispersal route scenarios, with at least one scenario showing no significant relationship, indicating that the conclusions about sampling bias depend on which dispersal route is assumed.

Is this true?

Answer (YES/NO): NO